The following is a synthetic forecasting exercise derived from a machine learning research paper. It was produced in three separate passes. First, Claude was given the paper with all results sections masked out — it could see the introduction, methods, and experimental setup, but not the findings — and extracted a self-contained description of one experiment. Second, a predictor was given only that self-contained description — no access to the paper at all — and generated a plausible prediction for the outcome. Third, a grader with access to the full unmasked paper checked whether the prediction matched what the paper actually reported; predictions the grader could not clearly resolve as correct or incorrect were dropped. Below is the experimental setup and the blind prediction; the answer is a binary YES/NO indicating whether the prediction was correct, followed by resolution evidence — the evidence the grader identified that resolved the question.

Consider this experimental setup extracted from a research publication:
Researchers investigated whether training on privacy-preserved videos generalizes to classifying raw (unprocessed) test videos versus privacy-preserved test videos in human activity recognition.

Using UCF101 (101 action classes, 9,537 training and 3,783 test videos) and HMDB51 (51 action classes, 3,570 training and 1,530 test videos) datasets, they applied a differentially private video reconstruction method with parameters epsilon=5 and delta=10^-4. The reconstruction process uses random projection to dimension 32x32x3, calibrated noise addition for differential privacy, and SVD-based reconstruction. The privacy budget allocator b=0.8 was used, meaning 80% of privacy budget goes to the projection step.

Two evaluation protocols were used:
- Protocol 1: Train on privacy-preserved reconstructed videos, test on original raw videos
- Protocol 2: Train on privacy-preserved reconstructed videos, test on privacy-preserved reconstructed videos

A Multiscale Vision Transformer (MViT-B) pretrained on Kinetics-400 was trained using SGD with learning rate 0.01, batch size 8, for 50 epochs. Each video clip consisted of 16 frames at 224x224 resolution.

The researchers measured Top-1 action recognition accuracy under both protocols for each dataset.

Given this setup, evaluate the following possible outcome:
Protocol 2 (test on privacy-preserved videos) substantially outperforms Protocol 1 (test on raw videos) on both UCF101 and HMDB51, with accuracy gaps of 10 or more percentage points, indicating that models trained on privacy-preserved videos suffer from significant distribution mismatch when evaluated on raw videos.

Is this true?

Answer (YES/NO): NO